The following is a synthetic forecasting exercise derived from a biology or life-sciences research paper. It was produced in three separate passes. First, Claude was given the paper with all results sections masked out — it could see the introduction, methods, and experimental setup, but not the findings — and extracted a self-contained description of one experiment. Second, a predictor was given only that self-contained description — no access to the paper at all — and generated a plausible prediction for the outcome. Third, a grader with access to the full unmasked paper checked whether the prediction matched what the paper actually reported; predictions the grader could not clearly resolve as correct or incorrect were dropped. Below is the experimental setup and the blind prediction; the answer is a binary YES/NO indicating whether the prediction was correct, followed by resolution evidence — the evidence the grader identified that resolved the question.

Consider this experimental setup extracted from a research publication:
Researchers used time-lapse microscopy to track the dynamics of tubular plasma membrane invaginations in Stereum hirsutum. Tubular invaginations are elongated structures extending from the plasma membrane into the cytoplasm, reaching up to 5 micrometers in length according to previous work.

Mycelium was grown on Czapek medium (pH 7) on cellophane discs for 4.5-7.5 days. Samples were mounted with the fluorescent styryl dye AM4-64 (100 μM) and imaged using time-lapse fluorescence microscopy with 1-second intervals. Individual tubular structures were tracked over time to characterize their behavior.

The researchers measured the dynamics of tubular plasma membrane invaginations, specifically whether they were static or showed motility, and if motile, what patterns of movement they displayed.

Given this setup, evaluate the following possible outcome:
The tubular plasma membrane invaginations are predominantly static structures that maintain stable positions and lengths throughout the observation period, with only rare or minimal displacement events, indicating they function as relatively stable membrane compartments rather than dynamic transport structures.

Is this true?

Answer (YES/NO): NO